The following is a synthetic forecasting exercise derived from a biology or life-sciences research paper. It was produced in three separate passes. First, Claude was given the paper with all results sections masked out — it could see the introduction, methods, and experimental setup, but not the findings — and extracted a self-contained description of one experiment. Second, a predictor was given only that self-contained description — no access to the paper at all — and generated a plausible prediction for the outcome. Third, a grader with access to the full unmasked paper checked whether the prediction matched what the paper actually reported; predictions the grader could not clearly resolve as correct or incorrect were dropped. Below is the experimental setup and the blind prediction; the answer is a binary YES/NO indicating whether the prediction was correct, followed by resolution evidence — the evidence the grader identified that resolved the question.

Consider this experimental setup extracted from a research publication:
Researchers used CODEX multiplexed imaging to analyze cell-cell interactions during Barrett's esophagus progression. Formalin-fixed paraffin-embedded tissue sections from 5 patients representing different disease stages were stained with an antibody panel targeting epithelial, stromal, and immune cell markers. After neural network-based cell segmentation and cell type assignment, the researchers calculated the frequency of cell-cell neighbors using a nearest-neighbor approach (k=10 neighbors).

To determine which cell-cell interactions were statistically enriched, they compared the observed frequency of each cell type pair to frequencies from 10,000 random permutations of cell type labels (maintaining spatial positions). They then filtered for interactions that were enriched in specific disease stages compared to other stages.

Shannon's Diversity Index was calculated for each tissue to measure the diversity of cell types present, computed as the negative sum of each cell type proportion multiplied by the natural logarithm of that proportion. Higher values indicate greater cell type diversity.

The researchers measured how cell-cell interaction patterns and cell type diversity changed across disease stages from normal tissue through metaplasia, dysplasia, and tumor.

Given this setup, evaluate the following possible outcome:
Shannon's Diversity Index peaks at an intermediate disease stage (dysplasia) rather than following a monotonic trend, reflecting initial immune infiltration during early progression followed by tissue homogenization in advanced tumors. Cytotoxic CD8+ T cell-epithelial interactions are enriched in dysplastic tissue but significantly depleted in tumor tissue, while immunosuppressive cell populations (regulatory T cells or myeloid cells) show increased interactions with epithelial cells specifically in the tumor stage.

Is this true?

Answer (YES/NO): NO